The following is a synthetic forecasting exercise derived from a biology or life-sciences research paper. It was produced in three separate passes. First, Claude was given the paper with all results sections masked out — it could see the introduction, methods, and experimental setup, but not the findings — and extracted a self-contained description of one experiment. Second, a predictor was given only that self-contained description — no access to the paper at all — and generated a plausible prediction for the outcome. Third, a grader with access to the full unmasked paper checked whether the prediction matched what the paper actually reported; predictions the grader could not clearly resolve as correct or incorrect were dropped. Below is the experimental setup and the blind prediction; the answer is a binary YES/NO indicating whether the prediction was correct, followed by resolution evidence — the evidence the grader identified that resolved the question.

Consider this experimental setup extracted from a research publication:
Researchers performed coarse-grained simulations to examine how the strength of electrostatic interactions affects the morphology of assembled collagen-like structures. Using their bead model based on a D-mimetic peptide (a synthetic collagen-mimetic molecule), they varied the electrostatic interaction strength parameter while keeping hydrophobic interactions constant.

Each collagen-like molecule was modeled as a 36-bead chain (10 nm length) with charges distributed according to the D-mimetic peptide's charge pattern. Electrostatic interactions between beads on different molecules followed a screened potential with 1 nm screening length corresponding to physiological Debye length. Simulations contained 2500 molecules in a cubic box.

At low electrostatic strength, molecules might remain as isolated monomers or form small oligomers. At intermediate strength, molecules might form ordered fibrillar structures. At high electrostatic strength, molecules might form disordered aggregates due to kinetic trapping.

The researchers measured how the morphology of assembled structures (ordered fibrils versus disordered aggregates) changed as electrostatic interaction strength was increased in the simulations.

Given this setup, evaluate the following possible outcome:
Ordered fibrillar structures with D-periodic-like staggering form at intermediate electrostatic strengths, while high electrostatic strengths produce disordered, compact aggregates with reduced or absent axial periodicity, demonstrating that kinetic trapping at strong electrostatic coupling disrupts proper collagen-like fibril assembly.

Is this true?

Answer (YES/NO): NO